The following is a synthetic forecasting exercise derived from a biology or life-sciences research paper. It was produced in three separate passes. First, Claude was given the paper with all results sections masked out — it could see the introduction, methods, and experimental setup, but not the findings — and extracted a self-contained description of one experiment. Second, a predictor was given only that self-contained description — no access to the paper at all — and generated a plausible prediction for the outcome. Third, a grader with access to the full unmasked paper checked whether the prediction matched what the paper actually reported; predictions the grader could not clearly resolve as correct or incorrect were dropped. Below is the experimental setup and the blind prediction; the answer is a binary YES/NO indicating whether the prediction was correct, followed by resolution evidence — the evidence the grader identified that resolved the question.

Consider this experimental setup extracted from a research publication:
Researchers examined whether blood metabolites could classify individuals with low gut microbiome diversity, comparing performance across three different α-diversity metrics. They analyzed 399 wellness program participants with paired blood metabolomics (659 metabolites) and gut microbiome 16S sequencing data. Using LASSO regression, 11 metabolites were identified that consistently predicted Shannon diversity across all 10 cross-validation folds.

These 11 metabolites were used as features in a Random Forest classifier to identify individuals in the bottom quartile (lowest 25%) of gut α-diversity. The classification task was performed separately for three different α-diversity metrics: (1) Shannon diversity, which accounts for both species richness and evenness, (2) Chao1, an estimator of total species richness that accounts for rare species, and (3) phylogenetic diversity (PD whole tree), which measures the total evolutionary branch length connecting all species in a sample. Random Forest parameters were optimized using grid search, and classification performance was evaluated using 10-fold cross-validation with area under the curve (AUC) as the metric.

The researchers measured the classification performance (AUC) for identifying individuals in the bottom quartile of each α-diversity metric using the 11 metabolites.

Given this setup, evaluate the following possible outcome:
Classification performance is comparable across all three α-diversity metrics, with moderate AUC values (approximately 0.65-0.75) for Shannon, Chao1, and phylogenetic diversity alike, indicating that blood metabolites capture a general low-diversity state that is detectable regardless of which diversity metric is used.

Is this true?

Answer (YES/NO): NO